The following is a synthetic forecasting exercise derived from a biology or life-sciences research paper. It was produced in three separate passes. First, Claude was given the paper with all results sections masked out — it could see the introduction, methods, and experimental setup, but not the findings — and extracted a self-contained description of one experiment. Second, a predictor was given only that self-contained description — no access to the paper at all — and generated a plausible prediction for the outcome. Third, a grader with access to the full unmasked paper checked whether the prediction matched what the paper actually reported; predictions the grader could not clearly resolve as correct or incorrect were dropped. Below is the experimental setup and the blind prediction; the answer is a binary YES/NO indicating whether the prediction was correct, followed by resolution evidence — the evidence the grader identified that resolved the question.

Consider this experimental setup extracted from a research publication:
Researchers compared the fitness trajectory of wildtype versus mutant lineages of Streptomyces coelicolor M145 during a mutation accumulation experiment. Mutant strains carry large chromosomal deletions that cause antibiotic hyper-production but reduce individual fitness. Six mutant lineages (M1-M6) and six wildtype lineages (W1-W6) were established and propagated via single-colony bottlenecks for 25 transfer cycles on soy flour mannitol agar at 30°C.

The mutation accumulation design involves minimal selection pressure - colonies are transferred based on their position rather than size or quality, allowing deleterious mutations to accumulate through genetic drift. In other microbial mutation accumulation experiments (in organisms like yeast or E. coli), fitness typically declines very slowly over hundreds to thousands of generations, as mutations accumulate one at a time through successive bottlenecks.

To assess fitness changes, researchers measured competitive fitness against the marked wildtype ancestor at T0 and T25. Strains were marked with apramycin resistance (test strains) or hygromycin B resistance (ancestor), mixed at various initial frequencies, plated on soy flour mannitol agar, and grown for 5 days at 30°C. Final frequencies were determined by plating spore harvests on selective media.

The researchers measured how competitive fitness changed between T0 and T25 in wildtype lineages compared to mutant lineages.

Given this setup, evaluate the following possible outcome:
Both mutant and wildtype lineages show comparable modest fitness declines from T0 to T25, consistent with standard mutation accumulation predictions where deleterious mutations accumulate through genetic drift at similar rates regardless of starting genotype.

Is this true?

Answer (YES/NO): NO